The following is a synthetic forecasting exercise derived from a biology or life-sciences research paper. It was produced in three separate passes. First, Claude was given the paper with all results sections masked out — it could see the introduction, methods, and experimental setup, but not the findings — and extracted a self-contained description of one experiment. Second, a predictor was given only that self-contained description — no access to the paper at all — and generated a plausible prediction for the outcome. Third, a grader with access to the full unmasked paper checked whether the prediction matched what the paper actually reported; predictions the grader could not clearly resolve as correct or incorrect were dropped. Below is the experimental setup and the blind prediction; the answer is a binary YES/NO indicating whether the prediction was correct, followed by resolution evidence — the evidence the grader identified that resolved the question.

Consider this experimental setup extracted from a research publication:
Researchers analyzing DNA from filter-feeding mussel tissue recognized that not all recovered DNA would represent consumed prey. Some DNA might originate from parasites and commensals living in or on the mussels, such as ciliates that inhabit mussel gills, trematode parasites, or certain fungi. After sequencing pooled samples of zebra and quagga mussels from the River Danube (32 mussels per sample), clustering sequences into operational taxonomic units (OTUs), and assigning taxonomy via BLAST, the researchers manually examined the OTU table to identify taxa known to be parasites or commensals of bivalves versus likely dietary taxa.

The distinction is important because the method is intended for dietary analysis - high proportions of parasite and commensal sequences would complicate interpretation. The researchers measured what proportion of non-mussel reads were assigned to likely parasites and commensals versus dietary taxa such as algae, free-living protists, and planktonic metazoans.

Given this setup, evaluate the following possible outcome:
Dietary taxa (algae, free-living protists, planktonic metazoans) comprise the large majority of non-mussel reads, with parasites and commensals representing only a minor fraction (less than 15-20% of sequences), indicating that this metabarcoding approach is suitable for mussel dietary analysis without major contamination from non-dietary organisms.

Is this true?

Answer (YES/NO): NO